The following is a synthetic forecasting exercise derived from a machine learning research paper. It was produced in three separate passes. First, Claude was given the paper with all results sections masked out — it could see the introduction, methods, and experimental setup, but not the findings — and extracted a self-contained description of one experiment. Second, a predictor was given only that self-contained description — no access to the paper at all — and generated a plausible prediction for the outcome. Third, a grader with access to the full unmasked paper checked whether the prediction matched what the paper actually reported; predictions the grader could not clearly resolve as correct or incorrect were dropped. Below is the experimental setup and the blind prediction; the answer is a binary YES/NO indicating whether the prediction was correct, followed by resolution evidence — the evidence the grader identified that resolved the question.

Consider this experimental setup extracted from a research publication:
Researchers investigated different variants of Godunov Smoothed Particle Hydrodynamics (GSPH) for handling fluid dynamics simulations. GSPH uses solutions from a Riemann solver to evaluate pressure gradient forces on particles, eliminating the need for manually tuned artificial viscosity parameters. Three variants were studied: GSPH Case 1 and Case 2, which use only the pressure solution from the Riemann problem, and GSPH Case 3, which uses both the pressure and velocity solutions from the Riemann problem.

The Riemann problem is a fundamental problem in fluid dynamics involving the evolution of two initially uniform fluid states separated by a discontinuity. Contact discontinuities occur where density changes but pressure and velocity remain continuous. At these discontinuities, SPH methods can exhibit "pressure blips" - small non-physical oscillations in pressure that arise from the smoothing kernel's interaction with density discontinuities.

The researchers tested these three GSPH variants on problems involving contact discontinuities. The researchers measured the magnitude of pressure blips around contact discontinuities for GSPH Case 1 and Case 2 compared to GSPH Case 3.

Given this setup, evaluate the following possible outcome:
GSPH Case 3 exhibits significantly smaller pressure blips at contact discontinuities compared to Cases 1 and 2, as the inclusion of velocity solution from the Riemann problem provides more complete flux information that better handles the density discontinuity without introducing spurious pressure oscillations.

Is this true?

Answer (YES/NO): YES